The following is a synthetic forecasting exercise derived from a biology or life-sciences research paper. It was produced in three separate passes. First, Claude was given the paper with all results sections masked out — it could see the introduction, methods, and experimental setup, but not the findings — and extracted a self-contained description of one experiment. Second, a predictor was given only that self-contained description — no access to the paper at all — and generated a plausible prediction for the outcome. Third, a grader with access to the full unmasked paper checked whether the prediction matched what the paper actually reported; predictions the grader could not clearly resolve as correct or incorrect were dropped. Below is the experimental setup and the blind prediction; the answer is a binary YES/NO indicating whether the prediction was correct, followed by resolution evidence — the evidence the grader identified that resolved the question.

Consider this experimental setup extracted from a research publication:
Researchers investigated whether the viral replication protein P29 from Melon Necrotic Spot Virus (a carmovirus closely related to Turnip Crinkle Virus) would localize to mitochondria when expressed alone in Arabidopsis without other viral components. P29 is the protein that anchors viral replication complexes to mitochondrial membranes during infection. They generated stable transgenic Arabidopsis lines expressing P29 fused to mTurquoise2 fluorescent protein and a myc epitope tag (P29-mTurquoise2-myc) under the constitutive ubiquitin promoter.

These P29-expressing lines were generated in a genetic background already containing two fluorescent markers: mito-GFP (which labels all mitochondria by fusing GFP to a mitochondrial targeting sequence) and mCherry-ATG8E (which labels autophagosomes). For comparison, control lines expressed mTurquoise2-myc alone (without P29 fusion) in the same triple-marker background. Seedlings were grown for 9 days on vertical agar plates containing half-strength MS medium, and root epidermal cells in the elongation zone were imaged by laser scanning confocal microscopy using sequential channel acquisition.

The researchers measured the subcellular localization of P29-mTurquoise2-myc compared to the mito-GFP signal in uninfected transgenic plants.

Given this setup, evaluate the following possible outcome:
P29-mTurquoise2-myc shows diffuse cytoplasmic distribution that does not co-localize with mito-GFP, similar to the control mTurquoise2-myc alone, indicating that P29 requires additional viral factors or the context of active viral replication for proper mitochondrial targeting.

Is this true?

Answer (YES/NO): NO